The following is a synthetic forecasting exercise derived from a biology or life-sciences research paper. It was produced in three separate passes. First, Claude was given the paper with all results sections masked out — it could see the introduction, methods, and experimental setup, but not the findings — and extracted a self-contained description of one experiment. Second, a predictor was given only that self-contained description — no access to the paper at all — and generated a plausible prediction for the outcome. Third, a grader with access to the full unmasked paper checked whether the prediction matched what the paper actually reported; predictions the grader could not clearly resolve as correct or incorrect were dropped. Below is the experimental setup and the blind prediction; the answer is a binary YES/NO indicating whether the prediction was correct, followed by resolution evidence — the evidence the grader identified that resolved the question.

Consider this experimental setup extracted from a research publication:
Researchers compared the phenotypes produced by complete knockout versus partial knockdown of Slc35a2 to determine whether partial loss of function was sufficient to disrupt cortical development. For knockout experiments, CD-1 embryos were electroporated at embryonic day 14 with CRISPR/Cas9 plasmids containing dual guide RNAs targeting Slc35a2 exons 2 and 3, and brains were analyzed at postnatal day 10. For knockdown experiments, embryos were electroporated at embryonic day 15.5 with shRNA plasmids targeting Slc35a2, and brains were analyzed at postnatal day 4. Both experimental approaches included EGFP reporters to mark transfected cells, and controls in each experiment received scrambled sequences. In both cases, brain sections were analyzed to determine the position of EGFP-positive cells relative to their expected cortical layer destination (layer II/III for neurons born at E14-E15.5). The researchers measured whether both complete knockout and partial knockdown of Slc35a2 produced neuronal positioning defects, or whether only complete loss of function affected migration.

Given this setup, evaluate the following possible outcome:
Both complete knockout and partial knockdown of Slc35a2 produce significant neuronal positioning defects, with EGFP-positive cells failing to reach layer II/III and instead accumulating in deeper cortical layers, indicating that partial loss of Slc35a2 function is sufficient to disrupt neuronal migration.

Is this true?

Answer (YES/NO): YES